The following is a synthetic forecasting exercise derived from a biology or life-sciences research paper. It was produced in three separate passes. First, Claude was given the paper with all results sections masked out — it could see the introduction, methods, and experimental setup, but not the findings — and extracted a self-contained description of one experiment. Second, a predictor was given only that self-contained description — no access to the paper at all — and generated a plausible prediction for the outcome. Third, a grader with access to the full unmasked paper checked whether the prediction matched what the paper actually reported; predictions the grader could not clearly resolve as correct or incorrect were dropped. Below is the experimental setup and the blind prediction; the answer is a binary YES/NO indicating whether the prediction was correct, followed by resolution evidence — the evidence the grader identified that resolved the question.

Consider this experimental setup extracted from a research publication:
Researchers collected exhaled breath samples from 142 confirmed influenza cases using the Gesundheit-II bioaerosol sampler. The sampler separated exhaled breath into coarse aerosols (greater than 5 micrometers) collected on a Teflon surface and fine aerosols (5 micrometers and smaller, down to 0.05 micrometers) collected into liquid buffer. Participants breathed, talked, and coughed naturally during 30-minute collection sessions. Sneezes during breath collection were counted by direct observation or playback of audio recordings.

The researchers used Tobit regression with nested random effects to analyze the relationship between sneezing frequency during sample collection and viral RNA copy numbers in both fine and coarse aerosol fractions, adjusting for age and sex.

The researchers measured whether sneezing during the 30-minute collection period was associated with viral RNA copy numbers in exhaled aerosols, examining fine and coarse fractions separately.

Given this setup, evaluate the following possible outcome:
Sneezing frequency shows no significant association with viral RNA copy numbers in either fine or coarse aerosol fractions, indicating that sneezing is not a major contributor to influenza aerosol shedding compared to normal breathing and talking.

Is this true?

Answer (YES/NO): YES